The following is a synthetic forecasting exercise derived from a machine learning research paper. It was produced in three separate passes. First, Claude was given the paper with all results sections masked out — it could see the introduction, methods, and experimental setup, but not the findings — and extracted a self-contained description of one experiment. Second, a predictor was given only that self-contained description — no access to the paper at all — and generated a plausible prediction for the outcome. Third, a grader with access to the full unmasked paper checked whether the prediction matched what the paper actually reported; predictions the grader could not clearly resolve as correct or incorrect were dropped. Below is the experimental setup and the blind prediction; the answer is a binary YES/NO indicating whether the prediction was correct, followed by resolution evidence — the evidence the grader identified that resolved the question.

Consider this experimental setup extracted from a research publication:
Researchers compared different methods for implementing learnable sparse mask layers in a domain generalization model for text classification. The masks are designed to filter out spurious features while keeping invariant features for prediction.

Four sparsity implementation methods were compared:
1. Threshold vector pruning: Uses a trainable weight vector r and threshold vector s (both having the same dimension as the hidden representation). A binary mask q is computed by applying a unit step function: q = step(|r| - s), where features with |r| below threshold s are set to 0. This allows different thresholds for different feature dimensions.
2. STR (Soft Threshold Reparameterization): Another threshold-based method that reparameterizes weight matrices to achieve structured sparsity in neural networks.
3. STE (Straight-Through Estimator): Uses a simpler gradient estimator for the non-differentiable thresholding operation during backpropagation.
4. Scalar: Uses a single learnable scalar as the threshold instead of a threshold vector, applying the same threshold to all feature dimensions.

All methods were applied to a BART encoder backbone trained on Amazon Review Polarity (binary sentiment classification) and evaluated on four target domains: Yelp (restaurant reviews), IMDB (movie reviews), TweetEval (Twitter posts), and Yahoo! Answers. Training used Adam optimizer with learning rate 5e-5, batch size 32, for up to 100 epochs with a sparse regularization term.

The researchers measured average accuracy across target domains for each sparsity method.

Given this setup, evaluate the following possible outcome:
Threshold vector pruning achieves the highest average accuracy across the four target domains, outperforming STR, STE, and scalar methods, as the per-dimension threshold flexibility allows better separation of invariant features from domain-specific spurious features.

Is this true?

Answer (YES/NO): YES